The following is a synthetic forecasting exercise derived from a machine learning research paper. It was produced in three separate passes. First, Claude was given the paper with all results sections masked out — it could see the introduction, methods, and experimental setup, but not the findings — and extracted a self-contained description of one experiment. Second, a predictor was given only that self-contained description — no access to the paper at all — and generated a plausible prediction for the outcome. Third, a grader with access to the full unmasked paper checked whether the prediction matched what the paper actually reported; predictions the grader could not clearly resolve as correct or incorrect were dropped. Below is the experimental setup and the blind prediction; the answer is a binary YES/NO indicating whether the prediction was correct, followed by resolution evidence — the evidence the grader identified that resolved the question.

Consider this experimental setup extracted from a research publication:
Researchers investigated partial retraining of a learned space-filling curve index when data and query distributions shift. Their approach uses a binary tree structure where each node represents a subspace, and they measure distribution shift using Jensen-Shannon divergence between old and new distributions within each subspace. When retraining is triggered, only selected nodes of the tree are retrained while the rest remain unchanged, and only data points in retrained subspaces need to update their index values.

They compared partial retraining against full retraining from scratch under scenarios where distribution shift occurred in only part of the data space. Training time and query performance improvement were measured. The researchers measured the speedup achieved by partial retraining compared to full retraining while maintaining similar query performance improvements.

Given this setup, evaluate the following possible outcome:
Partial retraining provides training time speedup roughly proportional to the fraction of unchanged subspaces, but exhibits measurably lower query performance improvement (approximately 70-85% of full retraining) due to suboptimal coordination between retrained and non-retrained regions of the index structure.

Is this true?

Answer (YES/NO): NO